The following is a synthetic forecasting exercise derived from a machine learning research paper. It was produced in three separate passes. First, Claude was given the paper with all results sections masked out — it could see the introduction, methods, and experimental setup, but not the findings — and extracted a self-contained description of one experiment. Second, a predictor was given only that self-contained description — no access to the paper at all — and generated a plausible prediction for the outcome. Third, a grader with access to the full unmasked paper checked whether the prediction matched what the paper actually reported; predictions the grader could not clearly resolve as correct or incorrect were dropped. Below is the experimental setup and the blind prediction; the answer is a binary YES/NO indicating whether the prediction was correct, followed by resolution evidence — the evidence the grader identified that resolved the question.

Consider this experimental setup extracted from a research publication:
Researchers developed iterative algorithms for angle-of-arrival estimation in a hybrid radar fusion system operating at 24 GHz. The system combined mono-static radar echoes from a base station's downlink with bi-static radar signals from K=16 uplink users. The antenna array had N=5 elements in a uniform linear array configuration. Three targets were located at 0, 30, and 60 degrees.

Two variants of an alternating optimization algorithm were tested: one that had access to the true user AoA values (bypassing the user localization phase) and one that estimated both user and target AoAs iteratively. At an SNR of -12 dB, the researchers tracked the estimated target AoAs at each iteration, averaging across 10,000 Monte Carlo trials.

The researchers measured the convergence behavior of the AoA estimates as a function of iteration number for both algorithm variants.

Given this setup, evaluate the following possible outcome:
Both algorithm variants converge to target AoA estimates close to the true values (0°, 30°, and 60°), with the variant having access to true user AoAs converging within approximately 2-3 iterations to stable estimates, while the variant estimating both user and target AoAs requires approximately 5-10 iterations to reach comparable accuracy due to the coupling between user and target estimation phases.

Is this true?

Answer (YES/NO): NO